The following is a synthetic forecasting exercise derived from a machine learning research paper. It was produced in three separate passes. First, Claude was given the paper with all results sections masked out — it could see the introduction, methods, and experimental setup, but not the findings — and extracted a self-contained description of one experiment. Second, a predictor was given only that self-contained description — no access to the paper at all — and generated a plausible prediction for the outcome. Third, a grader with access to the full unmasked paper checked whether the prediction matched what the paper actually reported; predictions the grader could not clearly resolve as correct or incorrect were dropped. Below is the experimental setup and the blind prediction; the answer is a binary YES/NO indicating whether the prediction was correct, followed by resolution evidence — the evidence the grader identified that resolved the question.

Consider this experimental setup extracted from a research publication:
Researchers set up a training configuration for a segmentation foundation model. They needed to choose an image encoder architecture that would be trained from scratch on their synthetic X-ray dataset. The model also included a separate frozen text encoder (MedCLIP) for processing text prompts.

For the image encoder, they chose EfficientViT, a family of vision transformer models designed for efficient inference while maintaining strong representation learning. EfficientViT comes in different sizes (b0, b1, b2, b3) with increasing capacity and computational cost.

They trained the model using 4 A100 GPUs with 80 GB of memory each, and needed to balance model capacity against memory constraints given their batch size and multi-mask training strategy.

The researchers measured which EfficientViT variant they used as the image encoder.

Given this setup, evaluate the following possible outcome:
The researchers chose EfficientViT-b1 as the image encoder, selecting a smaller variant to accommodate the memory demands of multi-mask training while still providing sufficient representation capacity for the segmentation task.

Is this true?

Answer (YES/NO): YES